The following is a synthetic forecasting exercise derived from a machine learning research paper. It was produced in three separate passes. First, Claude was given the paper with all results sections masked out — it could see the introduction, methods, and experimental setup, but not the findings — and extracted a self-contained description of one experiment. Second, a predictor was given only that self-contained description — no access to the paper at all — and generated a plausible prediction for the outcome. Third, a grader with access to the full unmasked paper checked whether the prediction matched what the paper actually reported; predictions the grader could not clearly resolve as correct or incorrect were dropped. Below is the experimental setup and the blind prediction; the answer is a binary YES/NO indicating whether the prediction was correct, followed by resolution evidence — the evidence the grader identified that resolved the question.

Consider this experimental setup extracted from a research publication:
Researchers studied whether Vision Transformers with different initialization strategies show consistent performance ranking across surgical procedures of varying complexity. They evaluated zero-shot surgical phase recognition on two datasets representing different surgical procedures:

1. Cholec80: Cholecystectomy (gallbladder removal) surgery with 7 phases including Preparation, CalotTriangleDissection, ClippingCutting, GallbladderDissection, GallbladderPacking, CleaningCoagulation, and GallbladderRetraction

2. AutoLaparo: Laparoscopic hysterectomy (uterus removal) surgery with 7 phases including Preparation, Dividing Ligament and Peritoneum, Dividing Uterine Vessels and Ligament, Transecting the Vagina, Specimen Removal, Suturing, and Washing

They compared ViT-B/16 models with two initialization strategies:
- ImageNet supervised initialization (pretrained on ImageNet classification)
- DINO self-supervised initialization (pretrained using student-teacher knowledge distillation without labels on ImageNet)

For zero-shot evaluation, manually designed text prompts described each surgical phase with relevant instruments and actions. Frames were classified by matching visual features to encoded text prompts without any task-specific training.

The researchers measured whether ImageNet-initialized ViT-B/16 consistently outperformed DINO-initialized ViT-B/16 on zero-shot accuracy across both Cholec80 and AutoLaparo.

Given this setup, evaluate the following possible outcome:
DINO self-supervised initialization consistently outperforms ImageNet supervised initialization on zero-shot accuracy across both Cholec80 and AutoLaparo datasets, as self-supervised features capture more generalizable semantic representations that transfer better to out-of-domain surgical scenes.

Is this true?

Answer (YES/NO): NO